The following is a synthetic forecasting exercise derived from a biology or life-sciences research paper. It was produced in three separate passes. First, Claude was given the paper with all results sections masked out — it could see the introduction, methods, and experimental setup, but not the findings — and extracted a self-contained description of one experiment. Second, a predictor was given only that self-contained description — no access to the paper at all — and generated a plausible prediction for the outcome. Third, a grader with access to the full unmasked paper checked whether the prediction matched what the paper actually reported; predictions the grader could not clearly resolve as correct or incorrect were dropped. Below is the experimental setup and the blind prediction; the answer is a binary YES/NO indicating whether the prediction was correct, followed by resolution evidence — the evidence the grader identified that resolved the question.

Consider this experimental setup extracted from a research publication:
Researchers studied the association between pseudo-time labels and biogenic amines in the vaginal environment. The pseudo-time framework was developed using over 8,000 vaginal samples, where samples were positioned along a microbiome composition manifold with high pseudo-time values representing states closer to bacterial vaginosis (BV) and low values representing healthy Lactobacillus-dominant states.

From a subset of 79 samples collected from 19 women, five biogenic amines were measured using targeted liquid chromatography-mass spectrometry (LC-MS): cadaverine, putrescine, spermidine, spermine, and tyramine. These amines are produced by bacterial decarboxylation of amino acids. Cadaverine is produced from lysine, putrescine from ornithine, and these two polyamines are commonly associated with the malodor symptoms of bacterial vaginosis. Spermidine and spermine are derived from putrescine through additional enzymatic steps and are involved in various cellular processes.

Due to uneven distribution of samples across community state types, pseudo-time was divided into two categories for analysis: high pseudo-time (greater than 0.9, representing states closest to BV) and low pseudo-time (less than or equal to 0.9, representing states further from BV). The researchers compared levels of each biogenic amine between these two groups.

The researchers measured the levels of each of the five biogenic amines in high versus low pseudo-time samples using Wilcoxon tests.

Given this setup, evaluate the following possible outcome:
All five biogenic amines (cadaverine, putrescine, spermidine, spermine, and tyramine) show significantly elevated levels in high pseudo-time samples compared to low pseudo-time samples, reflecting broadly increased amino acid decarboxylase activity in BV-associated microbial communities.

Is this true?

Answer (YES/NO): NO